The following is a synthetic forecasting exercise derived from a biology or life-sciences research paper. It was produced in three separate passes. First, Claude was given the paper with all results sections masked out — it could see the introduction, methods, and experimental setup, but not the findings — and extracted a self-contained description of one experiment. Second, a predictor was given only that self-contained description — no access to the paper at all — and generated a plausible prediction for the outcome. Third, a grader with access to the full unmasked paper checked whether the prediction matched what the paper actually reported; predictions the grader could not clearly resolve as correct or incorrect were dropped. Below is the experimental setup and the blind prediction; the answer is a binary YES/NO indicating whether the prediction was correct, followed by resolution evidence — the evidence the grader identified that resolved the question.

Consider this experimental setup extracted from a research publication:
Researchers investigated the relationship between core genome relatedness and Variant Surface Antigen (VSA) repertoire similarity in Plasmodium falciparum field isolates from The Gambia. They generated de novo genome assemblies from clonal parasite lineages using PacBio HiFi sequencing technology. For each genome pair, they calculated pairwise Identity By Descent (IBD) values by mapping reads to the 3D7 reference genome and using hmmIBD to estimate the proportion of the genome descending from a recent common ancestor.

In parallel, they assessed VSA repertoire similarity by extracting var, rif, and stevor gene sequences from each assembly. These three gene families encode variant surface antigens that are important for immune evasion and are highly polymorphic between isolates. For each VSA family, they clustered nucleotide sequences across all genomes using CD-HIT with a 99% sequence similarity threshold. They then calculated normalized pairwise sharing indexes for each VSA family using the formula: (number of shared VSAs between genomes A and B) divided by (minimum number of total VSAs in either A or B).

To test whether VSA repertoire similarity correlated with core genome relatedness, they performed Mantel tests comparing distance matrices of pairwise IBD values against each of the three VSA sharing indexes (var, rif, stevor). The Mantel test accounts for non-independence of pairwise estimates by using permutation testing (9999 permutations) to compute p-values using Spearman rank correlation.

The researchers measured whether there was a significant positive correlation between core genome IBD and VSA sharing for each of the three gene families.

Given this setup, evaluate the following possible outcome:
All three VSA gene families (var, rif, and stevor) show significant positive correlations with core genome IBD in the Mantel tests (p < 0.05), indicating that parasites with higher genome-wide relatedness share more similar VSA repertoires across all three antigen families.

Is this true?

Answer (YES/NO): YES